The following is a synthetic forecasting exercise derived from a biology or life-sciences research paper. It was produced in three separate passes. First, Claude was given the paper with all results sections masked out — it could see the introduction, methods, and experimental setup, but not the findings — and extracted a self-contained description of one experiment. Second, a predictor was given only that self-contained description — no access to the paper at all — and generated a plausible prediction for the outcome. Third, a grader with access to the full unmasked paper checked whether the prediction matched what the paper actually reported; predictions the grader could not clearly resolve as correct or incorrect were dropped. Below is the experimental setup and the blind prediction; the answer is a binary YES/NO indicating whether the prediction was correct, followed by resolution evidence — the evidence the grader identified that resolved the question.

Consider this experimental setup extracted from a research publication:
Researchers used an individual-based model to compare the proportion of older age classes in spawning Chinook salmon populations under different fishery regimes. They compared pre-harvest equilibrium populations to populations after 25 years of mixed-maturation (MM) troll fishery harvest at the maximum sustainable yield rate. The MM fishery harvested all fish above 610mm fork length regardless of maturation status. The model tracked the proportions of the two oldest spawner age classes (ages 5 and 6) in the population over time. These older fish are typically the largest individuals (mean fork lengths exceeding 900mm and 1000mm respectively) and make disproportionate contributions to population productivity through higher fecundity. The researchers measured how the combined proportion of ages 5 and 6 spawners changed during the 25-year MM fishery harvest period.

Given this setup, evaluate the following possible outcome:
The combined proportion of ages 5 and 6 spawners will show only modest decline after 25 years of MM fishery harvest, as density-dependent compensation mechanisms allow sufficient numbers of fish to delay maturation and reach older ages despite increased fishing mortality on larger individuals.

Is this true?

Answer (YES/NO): NO